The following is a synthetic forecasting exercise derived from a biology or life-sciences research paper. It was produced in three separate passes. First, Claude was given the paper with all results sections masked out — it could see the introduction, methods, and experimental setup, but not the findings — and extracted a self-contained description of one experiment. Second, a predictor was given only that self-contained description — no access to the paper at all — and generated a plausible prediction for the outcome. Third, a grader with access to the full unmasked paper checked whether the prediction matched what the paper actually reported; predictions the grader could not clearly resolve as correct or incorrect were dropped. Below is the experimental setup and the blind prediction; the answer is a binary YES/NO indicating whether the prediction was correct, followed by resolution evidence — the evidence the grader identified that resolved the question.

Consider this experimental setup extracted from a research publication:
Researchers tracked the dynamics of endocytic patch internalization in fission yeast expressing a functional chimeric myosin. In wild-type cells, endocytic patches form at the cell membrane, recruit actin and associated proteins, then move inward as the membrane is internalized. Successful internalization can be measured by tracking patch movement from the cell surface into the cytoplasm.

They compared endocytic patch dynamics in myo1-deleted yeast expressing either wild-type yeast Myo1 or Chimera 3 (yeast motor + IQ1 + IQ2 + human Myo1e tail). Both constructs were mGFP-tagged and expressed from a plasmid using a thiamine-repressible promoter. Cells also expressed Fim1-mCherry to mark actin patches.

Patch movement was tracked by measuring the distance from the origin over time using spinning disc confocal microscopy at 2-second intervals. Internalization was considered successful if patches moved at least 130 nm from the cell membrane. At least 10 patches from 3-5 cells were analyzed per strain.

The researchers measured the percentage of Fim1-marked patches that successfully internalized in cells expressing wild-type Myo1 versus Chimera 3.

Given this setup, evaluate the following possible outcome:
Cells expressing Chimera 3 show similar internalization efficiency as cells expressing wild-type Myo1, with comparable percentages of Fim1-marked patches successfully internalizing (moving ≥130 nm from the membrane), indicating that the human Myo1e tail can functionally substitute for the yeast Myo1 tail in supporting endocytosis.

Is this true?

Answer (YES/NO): NO